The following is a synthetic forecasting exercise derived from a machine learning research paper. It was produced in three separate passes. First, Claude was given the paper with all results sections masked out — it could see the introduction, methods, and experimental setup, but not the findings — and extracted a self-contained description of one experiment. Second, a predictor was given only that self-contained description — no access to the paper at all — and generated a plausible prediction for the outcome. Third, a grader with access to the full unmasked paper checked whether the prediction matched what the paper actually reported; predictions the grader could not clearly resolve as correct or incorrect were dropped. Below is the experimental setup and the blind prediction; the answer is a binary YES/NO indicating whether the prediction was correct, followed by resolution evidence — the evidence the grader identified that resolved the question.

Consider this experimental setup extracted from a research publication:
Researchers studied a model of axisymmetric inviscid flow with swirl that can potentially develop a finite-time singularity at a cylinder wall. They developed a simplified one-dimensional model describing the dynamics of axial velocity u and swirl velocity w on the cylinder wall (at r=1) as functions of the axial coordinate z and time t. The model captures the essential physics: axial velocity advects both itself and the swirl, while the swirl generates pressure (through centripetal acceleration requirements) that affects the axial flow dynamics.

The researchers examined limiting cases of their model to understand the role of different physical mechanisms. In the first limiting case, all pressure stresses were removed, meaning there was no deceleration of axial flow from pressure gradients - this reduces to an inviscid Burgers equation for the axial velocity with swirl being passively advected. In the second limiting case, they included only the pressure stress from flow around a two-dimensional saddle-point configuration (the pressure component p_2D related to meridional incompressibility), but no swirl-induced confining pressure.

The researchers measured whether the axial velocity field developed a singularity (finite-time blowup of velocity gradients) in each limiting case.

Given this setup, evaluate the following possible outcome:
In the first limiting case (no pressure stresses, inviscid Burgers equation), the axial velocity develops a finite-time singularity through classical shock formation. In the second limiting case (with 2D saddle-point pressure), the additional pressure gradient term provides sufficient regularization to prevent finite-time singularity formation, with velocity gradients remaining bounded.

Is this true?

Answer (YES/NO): YES